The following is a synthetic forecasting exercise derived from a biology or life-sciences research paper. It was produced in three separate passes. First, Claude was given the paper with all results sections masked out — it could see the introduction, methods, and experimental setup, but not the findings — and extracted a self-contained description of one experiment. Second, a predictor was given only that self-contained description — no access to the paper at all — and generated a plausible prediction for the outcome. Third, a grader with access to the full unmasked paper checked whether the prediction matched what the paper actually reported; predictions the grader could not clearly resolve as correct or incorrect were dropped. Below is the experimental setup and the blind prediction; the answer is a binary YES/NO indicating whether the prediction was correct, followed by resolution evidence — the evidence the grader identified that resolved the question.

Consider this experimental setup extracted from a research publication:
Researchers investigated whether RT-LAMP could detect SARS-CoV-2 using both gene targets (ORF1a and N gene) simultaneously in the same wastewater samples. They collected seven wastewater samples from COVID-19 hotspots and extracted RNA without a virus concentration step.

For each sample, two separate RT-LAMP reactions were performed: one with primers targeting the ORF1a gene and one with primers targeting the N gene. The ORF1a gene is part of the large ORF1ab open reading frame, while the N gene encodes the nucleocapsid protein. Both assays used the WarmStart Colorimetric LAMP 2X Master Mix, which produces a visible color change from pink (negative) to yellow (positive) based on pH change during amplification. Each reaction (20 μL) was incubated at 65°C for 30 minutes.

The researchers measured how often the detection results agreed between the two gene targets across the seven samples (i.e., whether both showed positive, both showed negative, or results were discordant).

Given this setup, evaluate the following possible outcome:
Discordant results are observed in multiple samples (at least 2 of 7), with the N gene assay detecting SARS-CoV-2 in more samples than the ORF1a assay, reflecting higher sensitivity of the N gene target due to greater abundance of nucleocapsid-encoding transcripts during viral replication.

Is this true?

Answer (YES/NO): YES